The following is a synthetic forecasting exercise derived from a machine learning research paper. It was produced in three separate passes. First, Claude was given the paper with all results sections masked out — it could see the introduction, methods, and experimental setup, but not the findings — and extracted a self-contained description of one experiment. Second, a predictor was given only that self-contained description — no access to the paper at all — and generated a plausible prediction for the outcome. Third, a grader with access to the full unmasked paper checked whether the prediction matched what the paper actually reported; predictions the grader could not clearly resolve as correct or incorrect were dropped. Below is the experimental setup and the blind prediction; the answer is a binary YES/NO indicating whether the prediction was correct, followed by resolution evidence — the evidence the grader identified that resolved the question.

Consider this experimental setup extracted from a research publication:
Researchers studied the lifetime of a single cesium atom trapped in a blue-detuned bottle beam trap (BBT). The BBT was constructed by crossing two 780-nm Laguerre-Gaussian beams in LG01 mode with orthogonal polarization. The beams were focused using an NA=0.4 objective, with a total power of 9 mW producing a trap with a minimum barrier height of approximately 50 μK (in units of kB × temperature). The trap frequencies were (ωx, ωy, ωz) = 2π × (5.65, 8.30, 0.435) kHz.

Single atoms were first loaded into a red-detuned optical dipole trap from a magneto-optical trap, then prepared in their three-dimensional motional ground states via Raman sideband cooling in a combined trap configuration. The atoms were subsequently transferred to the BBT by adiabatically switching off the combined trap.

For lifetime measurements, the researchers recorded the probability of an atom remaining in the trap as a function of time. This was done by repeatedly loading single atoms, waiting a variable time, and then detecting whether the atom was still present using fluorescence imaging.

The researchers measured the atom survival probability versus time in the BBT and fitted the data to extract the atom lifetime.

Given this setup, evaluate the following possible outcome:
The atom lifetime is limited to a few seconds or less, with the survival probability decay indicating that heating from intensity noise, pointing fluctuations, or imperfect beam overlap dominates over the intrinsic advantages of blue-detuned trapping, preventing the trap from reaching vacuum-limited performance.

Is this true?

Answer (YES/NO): NO